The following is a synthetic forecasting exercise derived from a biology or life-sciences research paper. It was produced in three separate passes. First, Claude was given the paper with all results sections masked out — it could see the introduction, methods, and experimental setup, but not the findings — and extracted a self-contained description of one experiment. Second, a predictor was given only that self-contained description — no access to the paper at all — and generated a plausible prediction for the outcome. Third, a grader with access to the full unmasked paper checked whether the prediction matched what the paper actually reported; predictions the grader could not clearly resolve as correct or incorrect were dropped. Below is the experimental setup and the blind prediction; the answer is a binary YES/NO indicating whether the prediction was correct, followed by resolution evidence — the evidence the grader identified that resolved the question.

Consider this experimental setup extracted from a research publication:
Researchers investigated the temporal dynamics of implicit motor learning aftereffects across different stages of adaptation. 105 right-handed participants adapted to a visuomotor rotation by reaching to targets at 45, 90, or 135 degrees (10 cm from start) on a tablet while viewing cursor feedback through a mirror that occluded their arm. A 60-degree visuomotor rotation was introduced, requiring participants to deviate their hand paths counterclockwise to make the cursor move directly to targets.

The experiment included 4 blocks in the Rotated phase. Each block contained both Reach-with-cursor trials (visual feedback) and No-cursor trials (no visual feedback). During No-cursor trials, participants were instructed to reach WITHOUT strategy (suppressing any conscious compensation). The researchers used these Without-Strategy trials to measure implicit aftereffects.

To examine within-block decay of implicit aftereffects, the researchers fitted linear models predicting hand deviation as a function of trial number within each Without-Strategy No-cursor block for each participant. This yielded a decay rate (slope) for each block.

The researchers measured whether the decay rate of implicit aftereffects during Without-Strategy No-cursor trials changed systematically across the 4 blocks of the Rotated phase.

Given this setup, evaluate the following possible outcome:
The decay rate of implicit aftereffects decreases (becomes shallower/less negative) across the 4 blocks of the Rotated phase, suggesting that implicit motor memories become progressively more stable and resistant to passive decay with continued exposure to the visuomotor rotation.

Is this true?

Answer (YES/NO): NO